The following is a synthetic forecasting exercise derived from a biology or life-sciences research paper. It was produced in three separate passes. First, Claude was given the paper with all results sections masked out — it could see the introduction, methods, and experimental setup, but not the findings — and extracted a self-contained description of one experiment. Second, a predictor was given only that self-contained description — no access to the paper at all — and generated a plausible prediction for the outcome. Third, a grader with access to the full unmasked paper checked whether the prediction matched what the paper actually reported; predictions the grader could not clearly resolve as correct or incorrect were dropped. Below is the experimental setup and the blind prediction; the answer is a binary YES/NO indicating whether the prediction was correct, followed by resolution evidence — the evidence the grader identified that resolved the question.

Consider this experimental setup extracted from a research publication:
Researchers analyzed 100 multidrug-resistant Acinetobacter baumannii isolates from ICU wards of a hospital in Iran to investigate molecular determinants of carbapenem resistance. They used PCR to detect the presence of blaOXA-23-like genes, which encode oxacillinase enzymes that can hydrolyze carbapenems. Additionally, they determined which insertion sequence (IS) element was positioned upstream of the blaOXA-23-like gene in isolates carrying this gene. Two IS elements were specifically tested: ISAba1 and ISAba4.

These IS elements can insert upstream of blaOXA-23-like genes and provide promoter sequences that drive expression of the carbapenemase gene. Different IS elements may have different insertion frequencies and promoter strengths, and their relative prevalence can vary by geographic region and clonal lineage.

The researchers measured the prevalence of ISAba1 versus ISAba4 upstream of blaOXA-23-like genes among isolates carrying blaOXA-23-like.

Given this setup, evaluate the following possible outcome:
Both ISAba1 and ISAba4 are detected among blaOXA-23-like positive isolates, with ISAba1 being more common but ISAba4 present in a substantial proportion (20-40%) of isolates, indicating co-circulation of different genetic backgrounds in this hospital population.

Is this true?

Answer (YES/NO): NO